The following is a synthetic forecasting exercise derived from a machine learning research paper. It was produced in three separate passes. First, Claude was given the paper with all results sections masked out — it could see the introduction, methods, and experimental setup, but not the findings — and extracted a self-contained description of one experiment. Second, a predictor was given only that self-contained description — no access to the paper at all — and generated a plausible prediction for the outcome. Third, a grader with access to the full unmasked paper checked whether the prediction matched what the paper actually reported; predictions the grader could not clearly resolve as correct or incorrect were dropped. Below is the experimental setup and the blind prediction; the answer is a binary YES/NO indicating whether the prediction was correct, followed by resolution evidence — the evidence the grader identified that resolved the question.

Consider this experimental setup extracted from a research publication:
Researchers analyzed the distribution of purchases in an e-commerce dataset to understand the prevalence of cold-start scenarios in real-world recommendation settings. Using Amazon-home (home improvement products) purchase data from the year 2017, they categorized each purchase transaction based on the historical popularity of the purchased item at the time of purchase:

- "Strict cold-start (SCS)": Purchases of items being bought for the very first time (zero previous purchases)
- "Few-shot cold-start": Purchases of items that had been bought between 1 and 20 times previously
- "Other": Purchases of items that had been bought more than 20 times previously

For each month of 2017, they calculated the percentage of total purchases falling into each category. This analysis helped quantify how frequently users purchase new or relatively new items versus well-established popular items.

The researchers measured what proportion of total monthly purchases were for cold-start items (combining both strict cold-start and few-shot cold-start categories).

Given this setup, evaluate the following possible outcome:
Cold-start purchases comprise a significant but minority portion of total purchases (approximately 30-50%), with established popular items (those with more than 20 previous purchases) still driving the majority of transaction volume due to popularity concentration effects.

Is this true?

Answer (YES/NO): NO